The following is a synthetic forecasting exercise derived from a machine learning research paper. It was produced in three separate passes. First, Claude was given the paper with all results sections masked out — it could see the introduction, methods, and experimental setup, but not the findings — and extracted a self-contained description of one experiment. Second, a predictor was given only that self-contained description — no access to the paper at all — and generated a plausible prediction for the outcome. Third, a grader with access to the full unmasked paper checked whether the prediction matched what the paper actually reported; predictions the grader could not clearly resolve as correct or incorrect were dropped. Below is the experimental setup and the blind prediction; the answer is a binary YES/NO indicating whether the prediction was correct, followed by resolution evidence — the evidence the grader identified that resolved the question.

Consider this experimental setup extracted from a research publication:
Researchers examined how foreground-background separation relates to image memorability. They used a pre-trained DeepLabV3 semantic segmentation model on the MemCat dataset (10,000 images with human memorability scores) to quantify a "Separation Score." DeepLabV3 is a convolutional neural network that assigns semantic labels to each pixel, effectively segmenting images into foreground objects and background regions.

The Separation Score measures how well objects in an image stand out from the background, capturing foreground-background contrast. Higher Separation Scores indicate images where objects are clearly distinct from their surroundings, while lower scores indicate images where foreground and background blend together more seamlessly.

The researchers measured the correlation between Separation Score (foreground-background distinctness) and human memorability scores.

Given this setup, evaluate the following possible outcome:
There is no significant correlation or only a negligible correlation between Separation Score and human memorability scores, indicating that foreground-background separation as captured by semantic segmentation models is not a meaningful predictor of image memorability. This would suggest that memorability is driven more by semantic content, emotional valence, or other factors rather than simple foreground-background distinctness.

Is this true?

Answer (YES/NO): NO